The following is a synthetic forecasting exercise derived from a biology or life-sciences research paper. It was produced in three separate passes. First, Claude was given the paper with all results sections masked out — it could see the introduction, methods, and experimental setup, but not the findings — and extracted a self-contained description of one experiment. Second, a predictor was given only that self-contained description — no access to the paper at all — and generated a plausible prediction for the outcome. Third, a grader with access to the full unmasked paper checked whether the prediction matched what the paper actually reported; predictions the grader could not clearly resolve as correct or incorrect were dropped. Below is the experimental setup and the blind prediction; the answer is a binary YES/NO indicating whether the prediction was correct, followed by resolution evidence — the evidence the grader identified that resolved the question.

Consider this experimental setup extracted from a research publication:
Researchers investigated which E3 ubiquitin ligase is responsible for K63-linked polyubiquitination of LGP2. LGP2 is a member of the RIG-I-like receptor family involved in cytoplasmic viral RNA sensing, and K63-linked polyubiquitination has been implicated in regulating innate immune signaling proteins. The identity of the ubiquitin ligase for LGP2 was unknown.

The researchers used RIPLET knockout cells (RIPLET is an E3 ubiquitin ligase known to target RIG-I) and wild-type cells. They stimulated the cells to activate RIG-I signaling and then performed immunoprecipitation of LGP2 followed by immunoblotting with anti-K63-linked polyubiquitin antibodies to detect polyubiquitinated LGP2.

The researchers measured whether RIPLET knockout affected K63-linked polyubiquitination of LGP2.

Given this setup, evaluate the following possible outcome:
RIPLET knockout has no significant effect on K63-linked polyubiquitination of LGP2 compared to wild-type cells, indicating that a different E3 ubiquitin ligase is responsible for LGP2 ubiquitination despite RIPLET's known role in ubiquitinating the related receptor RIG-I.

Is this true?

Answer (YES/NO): NO